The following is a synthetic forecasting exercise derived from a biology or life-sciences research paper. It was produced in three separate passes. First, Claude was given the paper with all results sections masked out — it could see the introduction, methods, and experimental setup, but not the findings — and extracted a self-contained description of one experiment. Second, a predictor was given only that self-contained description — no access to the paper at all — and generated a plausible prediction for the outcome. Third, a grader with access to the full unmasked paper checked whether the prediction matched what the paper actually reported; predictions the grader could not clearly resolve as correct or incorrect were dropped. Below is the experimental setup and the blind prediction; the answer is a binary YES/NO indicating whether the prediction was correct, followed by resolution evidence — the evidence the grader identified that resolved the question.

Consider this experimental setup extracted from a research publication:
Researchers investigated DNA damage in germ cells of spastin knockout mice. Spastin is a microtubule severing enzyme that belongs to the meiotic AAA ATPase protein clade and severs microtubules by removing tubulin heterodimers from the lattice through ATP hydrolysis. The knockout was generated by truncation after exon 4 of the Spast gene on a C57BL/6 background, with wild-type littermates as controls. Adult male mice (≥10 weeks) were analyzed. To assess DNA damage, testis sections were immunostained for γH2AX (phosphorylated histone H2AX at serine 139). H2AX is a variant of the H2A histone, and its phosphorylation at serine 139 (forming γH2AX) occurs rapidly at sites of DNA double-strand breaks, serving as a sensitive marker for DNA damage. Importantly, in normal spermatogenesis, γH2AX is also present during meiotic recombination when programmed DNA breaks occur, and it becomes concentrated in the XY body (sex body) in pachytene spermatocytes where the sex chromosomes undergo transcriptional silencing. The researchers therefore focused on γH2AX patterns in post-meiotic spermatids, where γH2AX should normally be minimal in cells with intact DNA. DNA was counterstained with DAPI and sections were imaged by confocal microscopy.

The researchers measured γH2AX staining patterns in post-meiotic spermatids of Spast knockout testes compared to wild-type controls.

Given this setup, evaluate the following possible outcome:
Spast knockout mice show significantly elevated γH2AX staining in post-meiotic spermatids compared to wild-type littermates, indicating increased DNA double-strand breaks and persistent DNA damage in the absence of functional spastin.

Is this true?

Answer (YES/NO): YES